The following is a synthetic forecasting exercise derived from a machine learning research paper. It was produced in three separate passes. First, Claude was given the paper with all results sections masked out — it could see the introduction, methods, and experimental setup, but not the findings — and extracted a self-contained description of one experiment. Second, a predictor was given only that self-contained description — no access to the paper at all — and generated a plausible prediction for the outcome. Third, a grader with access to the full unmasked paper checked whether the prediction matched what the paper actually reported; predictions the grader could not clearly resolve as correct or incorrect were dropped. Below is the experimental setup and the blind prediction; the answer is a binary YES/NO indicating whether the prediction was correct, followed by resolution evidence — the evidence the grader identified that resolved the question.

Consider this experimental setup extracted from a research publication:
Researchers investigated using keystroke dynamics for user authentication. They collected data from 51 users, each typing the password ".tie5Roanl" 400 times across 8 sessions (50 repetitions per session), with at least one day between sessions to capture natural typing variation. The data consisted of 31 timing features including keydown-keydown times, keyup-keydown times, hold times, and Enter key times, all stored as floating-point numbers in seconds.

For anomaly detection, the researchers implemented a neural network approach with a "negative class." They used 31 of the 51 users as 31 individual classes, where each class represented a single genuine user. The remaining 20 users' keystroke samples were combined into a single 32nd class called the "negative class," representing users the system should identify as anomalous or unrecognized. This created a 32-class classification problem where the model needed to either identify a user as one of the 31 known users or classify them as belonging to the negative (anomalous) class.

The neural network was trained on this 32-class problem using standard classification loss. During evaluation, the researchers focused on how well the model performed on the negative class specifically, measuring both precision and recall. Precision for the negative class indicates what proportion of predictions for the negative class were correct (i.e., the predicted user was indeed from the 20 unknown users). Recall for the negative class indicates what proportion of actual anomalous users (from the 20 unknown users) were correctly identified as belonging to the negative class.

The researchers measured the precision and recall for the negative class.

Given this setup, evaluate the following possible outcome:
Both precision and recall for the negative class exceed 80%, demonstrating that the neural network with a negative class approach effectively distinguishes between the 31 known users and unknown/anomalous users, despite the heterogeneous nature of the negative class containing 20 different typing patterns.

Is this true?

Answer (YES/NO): NO